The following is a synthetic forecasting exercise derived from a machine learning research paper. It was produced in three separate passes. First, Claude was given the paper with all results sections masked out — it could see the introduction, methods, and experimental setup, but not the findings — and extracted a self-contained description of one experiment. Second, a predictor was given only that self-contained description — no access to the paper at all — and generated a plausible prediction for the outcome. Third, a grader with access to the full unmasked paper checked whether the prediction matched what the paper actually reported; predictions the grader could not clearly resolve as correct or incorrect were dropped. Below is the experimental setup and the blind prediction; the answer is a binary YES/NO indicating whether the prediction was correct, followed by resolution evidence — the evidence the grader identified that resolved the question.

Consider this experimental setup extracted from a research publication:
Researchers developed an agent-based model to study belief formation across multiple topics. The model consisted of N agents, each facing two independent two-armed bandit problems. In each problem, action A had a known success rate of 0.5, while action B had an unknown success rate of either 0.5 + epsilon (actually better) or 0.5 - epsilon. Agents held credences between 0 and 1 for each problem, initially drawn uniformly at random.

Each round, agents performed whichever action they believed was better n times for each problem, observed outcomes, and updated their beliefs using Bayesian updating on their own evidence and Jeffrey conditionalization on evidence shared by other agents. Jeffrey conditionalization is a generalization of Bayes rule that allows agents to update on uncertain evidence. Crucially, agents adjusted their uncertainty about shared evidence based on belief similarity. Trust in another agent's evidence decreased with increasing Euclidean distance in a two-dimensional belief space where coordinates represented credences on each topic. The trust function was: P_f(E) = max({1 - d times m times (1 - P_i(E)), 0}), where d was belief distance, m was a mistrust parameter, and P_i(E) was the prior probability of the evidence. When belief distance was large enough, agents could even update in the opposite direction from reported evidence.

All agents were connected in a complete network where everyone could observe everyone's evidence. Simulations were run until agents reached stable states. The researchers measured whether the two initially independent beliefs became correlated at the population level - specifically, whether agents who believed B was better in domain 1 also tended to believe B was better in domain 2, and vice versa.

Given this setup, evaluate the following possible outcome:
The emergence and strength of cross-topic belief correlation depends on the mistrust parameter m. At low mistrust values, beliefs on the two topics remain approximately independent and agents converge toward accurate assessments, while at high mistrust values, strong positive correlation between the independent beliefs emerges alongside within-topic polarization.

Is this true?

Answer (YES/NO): NO